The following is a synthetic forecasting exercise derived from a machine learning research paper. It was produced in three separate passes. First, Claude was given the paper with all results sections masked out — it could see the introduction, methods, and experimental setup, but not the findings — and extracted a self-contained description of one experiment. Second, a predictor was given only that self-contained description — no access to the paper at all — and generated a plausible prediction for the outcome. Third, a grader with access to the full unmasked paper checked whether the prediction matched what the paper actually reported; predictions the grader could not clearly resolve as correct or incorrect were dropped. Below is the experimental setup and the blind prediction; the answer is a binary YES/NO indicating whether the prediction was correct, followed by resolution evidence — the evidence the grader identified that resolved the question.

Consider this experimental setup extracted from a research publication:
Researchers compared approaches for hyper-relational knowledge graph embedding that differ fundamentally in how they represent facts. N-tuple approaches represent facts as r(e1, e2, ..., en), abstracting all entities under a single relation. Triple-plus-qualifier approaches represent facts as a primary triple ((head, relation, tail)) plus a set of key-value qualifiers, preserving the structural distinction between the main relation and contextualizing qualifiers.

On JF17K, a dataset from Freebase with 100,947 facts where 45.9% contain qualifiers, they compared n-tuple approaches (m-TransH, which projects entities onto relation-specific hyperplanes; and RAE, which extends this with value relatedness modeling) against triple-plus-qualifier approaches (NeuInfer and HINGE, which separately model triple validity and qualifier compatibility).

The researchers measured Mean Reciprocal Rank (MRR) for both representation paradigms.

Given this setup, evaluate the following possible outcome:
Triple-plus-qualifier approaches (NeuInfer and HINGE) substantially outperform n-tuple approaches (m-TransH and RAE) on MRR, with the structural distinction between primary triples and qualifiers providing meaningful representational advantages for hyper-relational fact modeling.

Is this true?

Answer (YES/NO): YES